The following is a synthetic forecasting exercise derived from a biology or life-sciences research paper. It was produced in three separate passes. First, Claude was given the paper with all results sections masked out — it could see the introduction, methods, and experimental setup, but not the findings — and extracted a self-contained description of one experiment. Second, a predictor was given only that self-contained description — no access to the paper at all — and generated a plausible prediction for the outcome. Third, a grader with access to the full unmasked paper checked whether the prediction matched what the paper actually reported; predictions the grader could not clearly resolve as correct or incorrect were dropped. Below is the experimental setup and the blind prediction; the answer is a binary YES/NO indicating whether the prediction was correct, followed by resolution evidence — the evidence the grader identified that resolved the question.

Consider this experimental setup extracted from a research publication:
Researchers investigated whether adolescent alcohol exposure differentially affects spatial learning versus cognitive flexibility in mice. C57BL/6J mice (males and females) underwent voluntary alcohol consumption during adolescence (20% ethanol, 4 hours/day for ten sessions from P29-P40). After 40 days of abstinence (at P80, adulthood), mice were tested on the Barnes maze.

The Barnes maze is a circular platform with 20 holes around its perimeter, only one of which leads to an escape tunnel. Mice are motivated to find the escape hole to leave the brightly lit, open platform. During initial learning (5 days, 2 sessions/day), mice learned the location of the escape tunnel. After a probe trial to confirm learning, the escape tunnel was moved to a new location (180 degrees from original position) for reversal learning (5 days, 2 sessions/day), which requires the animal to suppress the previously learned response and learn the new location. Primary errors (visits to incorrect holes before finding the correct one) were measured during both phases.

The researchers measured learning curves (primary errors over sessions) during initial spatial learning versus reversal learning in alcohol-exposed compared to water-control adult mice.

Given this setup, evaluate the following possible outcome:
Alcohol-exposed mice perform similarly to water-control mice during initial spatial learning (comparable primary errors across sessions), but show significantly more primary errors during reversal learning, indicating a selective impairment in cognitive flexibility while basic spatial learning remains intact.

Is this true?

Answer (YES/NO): YES